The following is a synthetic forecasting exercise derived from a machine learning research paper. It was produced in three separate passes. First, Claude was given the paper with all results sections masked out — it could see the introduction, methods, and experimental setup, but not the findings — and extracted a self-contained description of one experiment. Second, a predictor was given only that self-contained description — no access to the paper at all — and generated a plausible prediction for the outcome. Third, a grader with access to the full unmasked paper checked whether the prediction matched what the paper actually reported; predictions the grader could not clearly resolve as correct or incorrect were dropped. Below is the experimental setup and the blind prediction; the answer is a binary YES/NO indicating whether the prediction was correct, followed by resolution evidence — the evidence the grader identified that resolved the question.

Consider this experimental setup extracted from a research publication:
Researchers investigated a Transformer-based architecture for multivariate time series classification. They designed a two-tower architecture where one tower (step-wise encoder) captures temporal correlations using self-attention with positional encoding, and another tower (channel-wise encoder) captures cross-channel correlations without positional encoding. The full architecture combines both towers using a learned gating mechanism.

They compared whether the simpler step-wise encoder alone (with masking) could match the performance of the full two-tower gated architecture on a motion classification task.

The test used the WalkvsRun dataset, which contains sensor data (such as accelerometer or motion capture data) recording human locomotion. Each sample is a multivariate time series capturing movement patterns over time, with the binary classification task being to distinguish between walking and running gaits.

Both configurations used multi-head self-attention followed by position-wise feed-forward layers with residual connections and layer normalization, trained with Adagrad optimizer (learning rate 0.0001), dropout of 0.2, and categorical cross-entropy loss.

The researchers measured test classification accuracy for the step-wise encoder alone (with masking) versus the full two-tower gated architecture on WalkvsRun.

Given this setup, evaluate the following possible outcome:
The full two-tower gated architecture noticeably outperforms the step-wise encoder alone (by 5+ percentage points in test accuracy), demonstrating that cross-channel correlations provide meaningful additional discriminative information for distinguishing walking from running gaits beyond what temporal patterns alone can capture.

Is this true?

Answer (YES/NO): NO